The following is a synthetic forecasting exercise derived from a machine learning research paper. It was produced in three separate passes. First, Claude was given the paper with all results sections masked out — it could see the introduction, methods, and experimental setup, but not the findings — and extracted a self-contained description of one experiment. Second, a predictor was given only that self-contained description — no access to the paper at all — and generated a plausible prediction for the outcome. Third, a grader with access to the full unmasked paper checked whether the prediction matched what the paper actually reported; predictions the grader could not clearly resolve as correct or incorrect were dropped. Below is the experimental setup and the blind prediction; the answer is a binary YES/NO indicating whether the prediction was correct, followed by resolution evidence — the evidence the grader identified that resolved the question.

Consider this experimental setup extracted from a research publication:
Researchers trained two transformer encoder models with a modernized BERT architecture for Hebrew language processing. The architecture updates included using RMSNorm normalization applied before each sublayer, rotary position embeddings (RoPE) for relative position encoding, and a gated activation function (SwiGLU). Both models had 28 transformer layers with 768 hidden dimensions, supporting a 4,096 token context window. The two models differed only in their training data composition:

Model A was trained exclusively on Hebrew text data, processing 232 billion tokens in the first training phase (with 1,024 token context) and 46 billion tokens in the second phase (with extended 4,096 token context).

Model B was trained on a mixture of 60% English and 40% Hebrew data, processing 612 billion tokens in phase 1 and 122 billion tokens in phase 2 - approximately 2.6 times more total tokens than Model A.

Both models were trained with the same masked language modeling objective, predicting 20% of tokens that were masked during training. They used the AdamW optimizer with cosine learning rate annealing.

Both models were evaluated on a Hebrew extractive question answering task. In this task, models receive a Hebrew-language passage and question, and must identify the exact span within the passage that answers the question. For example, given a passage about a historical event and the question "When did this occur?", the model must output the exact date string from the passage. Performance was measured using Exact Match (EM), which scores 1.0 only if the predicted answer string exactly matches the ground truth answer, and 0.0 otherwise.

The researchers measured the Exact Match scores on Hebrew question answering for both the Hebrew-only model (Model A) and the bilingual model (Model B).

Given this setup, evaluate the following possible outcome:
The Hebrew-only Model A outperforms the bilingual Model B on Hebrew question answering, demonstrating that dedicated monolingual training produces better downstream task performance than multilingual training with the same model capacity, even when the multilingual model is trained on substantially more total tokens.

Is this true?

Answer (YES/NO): NO